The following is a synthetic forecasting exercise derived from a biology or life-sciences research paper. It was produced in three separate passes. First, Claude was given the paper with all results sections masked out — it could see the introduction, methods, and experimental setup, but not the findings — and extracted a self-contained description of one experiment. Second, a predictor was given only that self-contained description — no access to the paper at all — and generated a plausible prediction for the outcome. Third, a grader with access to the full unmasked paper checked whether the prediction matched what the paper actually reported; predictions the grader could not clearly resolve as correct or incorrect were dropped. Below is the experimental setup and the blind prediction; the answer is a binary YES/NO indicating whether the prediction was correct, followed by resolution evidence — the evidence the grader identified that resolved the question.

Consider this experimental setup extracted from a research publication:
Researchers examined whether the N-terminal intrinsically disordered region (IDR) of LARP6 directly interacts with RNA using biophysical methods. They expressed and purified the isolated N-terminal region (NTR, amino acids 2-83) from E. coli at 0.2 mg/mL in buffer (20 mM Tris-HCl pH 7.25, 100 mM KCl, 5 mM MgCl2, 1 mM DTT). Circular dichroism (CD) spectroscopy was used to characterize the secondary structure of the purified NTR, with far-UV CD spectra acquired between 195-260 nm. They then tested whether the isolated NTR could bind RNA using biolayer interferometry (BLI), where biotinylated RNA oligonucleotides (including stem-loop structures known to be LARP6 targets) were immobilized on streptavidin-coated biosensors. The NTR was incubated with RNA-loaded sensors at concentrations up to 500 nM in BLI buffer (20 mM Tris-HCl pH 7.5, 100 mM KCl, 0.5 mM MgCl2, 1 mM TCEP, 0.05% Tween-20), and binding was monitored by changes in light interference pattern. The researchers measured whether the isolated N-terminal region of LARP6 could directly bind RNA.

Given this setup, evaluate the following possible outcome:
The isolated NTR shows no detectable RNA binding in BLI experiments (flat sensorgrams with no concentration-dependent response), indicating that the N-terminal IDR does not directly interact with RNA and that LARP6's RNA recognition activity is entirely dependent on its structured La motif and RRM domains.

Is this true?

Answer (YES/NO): NO